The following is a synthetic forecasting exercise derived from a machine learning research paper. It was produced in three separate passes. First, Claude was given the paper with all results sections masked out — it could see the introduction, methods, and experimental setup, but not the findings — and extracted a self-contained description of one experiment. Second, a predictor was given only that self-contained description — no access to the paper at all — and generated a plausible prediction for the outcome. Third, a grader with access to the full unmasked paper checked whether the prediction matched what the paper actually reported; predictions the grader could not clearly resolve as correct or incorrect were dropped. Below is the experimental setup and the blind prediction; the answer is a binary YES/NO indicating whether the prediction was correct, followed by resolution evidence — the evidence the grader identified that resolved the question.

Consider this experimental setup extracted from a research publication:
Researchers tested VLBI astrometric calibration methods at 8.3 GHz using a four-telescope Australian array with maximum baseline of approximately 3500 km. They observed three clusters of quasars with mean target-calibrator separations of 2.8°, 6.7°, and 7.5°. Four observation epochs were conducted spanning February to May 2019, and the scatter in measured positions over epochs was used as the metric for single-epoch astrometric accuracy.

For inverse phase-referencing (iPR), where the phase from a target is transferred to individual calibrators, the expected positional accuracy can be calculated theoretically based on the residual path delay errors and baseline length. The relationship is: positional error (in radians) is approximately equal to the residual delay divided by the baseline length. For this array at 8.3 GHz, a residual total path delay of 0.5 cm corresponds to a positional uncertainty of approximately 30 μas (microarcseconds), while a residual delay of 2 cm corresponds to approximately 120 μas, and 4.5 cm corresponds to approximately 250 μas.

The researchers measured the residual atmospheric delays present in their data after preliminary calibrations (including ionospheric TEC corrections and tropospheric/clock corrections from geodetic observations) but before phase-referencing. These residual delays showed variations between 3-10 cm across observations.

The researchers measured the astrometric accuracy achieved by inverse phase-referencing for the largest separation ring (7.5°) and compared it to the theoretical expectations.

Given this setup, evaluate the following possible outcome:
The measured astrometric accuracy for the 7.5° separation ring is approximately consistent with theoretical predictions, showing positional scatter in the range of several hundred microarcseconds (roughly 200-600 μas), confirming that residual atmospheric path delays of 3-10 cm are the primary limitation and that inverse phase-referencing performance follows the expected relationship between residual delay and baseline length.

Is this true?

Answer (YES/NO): YES